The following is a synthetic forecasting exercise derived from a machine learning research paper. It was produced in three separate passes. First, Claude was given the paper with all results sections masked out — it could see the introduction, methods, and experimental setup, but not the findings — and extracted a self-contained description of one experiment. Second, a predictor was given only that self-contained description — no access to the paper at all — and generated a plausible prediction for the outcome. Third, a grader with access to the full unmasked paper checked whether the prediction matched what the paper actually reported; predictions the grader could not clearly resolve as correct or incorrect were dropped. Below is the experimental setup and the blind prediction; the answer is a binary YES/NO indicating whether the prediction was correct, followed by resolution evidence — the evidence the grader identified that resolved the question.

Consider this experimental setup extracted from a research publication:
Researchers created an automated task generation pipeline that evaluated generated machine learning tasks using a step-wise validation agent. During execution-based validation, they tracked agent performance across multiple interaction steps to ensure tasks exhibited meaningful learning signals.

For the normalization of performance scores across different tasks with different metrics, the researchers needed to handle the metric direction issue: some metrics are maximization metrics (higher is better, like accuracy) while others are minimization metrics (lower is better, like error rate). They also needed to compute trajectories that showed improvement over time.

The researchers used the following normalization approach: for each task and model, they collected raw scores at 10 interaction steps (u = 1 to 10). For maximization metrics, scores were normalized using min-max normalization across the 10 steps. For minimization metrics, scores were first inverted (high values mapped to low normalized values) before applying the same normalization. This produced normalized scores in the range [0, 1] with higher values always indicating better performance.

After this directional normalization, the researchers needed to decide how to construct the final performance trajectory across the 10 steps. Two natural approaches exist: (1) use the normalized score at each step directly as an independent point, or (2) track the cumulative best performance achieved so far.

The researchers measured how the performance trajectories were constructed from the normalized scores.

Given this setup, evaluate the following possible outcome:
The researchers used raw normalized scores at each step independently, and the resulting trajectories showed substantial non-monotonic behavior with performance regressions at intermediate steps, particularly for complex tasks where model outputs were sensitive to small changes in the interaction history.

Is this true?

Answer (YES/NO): NO